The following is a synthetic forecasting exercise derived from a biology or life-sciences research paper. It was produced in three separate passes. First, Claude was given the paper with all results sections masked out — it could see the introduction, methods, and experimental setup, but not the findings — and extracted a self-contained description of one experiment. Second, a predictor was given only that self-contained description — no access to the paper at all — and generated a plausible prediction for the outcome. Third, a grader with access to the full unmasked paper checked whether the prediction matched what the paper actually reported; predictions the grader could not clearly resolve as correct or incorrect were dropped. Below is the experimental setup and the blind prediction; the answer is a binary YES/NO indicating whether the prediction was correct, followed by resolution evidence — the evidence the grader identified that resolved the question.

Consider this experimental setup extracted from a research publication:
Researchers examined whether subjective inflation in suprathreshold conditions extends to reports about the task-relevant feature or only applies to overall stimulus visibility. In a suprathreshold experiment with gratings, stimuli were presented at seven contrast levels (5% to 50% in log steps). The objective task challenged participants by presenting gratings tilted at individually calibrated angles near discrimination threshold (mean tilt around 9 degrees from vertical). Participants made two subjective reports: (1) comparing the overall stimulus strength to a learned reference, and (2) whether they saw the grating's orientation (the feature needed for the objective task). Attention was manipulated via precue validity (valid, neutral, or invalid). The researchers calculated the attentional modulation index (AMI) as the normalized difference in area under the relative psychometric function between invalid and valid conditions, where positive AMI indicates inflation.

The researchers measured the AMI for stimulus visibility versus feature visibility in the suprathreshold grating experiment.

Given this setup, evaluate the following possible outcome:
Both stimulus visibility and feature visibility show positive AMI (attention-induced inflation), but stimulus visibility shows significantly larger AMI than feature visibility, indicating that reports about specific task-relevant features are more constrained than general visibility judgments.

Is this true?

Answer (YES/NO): NO